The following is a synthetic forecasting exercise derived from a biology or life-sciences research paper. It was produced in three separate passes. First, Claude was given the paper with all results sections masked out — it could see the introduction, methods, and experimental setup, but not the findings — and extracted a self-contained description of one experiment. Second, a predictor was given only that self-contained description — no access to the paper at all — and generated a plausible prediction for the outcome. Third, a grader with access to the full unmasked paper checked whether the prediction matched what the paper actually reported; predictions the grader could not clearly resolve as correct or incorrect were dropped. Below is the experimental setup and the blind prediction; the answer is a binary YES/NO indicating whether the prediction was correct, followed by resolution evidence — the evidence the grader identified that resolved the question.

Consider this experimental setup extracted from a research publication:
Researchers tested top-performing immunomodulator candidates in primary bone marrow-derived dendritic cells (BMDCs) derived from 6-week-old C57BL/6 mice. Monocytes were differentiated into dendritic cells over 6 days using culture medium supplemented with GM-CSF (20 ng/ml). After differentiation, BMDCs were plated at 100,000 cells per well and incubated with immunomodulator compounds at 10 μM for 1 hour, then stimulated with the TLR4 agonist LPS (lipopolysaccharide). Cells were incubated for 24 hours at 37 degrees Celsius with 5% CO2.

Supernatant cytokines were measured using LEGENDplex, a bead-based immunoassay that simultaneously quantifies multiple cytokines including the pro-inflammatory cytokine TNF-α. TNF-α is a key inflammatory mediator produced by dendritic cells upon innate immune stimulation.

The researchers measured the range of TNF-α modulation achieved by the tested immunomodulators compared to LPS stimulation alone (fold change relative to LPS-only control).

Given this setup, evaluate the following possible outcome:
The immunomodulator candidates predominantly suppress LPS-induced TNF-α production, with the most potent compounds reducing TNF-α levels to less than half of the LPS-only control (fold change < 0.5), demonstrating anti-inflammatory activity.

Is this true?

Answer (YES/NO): NO